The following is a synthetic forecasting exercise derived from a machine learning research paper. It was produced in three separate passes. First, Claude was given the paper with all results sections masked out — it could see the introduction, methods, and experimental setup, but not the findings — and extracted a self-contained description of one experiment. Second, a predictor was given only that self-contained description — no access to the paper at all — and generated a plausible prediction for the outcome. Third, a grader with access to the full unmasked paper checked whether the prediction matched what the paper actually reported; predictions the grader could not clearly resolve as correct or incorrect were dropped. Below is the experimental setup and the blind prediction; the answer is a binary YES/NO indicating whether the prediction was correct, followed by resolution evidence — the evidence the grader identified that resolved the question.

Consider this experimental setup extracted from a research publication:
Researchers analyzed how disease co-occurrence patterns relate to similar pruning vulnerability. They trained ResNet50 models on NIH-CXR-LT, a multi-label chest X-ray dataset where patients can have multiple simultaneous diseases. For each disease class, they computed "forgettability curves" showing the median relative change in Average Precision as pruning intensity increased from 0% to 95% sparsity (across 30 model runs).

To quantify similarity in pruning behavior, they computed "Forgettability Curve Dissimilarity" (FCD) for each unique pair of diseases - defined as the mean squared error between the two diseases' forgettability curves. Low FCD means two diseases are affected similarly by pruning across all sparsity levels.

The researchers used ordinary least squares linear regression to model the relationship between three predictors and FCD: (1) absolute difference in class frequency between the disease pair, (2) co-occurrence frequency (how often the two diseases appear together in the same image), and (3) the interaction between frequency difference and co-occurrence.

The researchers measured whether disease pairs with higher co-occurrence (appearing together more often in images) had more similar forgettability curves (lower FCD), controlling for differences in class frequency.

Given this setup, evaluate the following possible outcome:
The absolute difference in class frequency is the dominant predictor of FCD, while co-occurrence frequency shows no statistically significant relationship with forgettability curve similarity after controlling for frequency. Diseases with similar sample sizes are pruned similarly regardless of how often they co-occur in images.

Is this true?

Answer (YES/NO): NO